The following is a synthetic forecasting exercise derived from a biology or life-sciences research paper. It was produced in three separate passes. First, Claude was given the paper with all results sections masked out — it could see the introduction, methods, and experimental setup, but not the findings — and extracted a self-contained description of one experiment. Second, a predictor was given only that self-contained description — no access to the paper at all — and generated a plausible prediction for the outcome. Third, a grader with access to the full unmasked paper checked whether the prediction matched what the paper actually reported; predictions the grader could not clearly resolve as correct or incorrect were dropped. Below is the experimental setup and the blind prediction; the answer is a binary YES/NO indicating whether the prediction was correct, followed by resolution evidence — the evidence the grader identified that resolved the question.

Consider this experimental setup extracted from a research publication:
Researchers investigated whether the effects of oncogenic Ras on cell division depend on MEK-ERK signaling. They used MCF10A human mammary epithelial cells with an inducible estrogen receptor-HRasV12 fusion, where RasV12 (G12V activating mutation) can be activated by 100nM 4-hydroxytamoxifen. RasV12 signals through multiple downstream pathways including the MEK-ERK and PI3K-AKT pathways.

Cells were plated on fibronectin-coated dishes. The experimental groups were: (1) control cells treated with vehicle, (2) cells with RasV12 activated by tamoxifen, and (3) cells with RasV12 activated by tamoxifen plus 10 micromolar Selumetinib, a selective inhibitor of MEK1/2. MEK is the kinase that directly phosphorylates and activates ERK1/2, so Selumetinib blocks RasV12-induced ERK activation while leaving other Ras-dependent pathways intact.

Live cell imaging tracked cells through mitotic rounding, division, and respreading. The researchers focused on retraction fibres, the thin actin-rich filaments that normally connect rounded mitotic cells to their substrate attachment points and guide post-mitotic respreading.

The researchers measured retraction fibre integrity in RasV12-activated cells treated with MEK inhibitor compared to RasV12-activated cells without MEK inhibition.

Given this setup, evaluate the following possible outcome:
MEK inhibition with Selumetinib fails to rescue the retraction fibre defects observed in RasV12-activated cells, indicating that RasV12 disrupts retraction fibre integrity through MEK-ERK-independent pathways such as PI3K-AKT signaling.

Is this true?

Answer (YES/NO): NO